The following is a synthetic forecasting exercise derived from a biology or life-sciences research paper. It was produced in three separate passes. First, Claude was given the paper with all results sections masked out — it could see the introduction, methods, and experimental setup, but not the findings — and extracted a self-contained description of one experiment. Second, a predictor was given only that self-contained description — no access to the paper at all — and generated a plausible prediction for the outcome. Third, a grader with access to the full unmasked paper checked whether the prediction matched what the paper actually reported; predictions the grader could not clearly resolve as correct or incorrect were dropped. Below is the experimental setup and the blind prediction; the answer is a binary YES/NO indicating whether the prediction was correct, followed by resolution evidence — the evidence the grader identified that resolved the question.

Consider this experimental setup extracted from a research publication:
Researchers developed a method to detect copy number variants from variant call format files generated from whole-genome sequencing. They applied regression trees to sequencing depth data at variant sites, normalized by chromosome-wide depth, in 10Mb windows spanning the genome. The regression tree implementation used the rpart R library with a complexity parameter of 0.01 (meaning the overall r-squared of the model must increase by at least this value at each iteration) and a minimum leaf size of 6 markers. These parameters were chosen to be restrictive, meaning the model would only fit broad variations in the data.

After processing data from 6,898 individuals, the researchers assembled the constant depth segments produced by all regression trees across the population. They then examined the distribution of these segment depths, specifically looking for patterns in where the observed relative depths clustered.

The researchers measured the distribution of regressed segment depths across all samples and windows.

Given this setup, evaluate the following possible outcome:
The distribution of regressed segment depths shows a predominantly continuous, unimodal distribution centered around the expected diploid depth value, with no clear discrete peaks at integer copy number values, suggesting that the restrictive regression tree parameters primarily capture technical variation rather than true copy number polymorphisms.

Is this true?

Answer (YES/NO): NO